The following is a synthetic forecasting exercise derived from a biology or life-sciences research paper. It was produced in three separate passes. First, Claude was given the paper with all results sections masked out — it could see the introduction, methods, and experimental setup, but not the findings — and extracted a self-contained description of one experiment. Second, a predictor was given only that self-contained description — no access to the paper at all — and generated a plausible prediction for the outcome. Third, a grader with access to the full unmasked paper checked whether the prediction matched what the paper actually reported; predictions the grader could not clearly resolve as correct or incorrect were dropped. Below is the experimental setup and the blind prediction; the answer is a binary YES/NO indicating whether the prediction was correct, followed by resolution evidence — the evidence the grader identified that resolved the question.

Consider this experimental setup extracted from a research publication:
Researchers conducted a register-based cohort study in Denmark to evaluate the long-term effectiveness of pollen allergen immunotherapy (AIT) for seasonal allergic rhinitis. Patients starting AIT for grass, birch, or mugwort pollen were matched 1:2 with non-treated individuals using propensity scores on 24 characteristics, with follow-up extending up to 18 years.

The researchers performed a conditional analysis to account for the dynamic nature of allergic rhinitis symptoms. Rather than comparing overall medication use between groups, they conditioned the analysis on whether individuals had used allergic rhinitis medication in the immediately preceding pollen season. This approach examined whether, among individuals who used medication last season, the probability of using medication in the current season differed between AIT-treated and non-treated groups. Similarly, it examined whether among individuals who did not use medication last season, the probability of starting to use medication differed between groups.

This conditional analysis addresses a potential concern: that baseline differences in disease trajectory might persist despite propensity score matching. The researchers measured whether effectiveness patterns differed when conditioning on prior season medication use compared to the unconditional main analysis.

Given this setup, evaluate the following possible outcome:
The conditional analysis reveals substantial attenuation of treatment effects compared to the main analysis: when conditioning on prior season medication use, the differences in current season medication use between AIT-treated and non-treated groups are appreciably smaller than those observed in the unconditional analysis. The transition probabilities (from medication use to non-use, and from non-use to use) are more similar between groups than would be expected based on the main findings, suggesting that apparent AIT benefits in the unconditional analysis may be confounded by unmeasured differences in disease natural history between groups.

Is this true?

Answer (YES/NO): NO